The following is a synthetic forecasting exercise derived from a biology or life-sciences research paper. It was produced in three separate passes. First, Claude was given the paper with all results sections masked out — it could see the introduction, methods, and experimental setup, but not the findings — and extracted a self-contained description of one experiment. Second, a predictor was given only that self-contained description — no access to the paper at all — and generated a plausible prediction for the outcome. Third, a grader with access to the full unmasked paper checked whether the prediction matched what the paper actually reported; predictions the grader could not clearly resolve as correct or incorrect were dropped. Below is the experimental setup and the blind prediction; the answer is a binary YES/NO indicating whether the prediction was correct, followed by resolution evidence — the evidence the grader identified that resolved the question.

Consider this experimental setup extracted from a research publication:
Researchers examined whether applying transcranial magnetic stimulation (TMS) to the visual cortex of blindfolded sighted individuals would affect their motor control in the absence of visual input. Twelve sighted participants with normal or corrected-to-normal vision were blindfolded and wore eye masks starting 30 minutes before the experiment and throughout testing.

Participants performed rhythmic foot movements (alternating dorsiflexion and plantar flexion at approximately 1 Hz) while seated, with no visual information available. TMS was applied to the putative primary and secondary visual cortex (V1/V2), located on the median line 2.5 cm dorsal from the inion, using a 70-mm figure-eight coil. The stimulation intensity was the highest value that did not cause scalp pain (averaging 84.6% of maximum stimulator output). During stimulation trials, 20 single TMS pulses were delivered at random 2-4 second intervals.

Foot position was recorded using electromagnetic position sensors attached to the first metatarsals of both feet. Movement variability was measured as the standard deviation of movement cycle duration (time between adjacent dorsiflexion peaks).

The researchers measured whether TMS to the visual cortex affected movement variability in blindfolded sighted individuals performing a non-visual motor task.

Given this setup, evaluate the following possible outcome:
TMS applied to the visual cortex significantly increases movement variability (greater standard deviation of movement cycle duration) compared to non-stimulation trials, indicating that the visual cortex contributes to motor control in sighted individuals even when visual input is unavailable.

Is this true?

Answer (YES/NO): NO